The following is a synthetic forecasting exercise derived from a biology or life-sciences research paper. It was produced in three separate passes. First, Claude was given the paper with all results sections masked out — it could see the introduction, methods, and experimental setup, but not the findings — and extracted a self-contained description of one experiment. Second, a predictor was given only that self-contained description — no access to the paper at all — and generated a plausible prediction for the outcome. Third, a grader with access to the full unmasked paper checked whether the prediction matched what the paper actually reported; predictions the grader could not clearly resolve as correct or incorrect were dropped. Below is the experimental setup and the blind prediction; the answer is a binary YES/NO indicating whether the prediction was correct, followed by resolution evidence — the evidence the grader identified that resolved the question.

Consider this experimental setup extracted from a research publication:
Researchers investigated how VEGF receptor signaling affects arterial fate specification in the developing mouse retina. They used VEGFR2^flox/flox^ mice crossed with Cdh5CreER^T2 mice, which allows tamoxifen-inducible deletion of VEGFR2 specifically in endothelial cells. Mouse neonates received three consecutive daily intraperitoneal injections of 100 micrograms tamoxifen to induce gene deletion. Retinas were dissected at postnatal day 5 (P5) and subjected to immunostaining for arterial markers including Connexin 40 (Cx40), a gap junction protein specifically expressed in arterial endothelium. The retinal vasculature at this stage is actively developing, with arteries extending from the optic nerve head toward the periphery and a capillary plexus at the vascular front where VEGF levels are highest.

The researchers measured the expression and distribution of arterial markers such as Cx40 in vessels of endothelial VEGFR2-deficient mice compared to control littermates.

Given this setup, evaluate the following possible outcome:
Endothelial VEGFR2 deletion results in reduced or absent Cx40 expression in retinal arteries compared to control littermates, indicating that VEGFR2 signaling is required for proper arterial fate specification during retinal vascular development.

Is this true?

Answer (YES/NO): NO